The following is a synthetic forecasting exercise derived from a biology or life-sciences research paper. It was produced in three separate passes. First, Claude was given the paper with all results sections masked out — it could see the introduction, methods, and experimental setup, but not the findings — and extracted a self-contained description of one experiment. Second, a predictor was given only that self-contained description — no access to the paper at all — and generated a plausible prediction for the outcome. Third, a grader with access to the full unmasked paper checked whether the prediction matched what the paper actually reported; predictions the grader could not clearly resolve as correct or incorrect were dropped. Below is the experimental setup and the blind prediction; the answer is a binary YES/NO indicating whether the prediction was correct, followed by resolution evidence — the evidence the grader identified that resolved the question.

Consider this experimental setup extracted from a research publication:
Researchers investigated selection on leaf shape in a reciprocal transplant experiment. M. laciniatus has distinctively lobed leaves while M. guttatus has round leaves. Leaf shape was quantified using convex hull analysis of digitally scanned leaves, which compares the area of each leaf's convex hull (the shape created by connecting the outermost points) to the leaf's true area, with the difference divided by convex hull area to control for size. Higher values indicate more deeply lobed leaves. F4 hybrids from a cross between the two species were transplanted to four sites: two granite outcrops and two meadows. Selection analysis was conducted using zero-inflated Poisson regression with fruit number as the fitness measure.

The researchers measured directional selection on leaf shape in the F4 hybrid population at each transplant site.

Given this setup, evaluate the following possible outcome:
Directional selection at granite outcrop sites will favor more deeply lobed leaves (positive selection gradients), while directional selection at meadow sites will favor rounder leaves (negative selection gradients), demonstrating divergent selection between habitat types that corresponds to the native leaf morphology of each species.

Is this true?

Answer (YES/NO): NO